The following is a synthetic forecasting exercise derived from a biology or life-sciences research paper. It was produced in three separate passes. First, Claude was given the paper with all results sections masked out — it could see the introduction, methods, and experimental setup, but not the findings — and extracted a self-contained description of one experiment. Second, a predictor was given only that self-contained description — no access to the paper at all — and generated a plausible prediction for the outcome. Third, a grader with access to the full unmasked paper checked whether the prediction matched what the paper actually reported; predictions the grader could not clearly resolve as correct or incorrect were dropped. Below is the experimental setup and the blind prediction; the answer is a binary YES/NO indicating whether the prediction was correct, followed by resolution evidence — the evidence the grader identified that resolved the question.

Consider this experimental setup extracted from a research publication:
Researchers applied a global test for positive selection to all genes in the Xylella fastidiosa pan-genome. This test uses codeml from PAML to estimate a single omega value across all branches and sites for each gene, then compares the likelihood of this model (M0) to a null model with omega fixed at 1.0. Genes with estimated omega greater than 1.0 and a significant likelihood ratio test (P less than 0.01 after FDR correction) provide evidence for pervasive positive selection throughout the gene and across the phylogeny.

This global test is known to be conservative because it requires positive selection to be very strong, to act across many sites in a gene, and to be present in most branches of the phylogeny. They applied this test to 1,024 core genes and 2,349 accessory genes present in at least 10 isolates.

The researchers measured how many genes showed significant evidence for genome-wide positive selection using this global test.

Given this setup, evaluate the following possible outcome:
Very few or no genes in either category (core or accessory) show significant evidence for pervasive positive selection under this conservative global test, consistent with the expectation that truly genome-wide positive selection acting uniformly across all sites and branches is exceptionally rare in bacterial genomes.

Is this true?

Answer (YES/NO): YES